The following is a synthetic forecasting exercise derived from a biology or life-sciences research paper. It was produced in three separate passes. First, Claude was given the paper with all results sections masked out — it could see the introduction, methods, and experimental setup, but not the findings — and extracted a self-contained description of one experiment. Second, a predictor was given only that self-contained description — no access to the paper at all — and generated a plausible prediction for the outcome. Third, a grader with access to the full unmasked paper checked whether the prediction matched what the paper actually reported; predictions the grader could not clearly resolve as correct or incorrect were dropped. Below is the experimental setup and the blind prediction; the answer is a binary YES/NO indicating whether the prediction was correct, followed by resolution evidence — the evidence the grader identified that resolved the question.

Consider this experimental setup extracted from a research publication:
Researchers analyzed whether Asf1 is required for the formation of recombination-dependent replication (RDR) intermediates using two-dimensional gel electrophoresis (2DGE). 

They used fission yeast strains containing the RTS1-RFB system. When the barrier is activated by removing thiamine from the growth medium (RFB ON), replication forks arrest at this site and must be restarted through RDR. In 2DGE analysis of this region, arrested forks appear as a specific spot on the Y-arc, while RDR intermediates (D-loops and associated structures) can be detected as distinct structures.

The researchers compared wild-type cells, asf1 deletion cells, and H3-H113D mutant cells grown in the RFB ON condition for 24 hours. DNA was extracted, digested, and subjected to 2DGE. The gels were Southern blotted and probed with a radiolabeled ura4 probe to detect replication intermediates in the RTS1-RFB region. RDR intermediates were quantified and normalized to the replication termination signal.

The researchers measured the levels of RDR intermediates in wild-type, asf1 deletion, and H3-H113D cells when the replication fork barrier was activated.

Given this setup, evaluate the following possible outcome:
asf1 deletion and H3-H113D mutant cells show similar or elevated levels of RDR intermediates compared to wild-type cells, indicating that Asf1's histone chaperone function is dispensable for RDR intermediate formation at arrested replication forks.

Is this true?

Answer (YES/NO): NO